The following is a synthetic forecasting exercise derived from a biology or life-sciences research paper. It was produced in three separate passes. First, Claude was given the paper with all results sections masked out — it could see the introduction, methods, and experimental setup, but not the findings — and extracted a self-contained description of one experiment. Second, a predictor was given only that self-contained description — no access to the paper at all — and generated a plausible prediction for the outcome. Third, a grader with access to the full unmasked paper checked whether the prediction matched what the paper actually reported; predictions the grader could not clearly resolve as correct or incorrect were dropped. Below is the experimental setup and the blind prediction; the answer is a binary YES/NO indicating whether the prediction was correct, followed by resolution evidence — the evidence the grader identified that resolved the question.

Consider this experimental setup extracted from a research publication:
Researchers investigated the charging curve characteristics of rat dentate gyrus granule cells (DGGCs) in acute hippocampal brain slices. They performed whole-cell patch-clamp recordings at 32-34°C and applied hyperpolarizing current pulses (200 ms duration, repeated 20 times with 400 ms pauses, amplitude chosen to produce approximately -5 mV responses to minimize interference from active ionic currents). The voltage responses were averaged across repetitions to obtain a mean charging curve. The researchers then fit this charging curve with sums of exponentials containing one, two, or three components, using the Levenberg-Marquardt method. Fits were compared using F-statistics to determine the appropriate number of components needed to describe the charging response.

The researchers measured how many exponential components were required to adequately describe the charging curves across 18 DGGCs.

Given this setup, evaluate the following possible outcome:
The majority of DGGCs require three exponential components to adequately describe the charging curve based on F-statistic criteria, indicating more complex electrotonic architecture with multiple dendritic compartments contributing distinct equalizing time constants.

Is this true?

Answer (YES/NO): NO